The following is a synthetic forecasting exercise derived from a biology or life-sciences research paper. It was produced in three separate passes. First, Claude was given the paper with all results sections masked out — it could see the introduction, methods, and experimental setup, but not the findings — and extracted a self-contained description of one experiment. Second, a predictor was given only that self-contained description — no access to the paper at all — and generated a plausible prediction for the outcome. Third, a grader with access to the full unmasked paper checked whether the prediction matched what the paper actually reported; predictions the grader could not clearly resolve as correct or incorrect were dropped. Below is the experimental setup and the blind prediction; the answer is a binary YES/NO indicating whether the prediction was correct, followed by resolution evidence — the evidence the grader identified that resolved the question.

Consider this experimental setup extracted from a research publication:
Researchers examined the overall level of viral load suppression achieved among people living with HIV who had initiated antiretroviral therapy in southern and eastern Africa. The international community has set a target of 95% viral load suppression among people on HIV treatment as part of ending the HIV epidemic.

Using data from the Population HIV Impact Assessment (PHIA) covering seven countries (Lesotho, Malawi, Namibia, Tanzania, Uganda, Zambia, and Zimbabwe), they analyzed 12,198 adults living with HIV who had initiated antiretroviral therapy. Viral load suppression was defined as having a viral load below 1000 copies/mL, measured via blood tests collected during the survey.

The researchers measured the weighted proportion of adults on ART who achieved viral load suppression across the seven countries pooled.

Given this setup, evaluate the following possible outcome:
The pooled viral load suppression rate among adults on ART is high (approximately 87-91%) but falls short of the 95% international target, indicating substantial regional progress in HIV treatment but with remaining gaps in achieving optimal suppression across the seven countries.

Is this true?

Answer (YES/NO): NO